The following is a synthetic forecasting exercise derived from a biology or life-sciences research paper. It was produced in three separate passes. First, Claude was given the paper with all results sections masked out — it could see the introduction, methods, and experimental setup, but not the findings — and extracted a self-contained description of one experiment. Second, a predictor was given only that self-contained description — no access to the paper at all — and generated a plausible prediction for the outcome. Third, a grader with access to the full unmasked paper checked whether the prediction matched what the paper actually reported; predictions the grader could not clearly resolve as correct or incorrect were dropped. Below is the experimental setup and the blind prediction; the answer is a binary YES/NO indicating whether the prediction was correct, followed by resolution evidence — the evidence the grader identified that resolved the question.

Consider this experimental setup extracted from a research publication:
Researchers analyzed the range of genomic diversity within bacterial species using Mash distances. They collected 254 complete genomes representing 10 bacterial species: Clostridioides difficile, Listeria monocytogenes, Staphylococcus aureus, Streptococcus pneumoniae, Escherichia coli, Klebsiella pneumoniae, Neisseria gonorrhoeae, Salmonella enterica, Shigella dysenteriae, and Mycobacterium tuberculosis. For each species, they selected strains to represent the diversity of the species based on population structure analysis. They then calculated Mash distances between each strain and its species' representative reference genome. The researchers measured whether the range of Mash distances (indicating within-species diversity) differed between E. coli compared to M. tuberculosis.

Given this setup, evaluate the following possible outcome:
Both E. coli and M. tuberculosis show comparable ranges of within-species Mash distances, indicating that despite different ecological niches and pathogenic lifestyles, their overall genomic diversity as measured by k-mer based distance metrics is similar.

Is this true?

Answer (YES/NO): NO